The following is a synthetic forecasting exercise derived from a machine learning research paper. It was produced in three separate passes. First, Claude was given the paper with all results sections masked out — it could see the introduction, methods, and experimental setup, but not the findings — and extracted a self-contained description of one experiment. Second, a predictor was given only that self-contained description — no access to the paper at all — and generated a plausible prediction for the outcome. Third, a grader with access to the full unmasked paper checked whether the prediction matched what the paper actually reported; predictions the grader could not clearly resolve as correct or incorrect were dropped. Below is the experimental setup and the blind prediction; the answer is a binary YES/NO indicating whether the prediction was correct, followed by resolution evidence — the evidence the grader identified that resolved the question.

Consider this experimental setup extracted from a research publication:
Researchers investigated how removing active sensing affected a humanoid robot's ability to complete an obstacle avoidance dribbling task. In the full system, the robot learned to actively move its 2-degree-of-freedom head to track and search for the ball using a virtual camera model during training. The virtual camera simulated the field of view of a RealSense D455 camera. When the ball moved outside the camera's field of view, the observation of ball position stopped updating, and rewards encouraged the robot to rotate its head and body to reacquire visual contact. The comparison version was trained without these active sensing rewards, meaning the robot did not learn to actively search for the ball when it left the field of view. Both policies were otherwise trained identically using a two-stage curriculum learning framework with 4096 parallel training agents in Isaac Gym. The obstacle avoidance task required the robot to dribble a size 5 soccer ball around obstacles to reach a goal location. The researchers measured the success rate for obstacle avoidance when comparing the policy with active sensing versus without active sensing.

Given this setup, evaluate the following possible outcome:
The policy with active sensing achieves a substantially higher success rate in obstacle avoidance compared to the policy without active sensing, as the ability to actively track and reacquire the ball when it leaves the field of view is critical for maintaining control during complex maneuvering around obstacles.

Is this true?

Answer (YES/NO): YES